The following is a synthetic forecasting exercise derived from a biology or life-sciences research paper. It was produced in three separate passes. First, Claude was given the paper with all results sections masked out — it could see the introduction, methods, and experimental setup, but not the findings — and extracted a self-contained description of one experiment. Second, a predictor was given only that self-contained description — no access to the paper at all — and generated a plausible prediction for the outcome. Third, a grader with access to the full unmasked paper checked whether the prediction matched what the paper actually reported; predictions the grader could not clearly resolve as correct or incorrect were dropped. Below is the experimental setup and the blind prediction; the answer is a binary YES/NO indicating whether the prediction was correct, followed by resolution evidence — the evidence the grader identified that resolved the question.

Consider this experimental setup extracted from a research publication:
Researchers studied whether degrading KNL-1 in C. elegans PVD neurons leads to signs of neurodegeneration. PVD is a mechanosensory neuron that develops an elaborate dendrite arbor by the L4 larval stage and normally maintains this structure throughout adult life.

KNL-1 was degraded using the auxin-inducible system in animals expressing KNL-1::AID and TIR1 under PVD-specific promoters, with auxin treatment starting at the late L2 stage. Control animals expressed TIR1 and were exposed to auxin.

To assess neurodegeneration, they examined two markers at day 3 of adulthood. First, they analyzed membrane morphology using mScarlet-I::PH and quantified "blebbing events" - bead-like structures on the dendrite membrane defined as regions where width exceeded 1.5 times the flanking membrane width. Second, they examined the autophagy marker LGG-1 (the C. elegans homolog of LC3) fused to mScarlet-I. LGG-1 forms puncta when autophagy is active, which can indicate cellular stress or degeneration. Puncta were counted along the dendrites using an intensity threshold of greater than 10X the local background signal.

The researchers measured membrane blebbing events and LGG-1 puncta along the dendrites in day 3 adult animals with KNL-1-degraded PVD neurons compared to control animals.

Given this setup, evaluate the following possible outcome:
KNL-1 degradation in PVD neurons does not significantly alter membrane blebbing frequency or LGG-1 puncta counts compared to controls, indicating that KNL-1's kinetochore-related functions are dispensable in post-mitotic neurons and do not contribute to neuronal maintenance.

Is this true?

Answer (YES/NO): NO